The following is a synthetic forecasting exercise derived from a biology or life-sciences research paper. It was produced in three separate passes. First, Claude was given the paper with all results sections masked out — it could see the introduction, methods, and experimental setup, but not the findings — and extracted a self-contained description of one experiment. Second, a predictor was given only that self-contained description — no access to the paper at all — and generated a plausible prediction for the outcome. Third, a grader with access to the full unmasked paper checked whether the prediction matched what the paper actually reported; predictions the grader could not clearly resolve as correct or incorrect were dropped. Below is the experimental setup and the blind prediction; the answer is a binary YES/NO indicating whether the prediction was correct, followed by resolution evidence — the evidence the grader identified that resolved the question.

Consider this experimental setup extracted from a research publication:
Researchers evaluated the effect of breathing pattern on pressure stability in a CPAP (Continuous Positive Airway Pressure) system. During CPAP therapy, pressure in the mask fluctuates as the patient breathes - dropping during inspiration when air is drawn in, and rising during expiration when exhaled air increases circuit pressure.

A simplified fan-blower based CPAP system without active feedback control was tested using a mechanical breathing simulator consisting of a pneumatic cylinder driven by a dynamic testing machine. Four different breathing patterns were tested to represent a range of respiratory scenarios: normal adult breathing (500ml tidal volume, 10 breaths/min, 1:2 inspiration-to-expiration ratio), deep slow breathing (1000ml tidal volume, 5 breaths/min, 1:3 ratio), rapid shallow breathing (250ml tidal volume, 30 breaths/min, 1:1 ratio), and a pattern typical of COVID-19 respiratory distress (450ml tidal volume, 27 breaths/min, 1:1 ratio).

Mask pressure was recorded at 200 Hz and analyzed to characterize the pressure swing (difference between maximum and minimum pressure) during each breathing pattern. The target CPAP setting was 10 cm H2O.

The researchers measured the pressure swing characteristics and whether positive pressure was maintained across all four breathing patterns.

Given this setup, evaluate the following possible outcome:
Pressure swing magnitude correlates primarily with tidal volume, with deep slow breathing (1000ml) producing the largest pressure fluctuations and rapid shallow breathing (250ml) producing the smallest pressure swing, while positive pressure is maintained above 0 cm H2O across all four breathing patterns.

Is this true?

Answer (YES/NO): NO